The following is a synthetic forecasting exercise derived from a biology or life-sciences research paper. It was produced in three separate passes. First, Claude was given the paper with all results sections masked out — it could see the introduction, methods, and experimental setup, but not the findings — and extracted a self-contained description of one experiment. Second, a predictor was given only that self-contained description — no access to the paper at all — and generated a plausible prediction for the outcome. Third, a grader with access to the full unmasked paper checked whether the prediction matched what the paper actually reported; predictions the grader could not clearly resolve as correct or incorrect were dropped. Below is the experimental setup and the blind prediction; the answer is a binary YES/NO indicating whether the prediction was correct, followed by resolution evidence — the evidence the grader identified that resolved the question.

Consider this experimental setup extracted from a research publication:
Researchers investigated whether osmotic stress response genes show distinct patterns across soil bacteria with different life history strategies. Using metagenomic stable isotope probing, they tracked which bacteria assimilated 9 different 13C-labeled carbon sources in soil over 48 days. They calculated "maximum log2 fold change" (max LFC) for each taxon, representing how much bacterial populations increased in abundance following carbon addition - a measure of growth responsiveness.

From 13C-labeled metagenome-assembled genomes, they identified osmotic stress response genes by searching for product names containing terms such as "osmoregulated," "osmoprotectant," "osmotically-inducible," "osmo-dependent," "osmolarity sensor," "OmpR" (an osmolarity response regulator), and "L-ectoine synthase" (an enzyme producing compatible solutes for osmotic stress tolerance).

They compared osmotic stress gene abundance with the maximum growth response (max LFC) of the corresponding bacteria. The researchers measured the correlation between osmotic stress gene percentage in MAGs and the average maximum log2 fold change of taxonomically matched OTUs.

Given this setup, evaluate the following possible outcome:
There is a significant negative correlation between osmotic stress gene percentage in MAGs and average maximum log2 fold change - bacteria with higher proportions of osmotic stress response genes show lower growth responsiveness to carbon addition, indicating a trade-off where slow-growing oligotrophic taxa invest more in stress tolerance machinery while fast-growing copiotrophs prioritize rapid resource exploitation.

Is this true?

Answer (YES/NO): NO